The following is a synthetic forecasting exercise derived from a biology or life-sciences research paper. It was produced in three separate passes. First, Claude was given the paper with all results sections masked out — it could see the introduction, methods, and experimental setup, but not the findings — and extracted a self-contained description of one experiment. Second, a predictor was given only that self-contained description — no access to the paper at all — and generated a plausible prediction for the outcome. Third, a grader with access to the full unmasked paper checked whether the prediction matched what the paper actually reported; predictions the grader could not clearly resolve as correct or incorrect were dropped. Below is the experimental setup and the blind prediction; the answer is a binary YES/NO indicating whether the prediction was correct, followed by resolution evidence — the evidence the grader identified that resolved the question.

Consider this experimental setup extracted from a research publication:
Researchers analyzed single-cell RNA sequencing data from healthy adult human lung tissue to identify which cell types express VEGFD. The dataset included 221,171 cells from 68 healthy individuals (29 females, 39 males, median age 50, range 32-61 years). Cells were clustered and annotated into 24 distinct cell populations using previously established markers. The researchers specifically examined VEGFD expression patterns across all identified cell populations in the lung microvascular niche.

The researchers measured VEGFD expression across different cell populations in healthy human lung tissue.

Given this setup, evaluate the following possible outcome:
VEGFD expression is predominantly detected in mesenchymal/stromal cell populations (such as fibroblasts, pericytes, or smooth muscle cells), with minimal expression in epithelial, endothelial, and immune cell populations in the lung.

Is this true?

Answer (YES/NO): YES